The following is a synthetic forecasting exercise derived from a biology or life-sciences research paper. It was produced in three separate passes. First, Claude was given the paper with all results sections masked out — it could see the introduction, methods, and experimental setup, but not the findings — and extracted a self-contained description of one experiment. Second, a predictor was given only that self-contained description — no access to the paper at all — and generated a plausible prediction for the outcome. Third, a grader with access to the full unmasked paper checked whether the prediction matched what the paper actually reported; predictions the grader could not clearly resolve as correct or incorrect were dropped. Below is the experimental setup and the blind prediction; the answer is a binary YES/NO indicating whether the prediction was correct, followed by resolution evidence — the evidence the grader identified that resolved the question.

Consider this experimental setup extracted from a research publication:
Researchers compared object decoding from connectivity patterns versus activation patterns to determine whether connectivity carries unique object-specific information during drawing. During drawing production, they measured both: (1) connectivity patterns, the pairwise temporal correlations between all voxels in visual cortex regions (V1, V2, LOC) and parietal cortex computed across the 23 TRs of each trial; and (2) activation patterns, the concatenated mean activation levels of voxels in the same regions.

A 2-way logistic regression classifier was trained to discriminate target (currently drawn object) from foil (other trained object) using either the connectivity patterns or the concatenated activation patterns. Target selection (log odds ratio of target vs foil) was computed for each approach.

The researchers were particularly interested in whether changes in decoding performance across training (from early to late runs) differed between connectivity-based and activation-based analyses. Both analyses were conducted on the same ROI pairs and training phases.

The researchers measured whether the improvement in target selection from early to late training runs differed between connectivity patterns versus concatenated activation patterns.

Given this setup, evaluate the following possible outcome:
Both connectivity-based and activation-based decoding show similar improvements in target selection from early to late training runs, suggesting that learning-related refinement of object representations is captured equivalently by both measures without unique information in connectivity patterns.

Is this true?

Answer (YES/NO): NO